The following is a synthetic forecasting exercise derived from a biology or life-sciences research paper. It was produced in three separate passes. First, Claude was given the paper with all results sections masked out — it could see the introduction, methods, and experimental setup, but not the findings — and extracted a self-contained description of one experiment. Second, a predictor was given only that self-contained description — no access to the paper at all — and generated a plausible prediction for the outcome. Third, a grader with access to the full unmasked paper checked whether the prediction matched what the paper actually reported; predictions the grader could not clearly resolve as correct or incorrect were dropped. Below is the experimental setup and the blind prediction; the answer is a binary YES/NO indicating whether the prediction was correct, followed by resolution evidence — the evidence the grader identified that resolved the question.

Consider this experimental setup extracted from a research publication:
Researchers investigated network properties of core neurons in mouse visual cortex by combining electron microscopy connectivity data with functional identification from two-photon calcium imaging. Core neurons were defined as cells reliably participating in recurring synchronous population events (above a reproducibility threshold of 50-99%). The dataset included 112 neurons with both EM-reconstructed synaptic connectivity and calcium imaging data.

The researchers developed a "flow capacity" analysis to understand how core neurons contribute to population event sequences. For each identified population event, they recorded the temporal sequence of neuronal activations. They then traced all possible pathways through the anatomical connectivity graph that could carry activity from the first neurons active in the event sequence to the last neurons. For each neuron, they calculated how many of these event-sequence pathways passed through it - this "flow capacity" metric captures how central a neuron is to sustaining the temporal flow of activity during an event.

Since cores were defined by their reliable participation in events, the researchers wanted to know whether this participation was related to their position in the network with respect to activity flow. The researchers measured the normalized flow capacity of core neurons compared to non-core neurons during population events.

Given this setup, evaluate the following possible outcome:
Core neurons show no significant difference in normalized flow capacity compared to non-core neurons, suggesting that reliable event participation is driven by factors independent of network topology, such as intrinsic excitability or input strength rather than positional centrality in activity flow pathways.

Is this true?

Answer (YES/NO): NO